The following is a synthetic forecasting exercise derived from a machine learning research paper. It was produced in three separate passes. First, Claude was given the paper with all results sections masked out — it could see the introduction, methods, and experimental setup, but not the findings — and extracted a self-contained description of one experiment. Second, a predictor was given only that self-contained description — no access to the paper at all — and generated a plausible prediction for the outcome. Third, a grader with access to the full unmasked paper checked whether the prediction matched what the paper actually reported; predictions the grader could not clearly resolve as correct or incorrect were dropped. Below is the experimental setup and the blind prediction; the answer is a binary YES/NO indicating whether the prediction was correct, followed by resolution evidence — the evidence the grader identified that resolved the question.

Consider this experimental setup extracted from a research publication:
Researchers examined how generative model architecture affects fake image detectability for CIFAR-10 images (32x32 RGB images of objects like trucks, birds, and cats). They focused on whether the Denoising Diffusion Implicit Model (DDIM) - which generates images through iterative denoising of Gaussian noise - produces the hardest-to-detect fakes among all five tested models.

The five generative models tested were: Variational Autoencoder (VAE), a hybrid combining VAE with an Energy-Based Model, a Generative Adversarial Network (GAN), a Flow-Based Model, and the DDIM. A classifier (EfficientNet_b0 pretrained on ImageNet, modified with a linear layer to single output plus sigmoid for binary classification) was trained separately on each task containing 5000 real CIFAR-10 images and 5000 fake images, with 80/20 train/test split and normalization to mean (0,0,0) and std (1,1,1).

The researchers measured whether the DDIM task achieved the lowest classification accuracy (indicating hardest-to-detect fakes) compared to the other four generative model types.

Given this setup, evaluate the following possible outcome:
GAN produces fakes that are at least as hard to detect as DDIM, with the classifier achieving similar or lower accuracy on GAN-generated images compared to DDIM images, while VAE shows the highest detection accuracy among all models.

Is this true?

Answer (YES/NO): NO